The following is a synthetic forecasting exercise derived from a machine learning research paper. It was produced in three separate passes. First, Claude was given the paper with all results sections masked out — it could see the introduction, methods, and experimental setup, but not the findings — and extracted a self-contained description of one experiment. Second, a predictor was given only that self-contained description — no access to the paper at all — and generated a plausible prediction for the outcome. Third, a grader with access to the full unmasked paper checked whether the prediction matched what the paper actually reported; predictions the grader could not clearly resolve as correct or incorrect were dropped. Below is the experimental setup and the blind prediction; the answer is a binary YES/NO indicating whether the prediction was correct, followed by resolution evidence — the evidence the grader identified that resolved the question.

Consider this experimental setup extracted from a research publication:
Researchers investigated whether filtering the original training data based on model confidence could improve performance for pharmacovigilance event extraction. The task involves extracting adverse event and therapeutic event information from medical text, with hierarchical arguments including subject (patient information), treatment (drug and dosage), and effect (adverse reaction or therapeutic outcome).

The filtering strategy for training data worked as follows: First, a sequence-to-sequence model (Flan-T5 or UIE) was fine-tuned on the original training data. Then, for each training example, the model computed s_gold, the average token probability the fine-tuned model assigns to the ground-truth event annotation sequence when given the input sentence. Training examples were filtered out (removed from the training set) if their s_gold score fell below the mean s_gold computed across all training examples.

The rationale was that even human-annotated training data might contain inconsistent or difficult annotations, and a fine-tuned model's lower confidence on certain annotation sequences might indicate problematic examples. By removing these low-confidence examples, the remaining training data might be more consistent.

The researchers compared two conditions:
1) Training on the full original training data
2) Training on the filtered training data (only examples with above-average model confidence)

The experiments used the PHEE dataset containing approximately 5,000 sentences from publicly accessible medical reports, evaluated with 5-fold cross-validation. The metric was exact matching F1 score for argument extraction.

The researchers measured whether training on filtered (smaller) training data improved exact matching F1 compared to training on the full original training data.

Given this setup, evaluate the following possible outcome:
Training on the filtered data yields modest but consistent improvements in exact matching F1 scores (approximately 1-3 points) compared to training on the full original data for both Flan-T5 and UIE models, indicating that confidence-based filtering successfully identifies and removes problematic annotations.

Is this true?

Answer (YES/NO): NO